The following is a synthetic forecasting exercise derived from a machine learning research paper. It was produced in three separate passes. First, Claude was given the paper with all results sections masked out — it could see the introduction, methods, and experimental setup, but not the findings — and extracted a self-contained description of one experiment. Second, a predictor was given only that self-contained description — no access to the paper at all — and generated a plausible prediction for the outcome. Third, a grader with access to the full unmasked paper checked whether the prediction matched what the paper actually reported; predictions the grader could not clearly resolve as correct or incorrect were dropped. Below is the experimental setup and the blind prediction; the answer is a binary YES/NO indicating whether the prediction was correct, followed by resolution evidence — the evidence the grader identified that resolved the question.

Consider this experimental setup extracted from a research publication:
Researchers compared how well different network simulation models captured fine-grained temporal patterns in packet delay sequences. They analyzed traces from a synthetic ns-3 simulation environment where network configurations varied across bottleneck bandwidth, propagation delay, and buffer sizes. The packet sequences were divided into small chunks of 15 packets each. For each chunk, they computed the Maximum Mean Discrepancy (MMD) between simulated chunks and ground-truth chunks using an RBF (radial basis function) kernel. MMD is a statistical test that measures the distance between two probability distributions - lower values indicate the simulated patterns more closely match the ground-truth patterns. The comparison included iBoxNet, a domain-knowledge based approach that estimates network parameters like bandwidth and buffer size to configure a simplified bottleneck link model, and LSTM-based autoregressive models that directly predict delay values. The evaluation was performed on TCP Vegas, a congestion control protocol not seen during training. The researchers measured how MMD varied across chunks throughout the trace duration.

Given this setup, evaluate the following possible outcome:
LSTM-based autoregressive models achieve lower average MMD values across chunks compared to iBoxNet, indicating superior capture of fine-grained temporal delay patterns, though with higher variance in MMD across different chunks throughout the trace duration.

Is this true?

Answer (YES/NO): NO